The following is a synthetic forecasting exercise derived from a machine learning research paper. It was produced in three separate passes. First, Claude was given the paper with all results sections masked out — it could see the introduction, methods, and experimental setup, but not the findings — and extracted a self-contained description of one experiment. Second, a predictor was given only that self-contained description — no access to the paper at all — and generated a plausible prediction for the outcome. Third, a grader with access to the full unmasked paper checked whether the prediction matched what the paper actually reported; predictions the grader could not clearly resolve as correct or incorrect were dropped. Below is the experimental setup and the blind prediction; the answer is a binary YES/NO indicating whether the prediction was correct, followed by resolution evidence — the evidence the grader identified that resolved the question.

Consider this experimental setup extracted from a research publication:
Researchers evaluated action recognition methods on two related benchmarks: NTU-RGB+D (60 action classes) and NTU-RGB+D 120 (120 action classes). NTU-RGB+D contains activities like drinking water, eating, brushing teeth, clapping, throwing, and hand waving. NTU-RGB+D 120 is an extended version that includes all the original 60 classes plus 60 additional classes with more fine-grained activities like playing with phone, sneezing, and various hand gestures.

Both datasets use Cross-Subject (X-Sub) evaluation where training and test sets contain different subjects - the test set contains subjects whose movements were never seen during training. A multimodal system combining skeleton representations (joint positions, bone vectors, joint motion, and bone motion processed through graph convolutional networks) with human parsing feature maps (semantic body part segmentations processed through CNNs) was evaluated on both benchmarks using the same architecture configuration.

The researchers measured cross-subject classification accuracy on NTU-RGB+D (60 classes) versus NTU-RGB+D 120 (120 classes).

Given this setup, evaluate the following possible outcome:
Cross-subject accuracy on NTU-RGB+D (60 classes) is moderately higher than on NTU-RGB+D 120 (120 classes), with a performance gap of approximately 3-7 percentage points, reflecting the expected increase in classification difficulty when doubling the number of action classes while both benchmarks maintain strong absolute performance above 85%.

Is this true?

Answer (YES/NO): YES